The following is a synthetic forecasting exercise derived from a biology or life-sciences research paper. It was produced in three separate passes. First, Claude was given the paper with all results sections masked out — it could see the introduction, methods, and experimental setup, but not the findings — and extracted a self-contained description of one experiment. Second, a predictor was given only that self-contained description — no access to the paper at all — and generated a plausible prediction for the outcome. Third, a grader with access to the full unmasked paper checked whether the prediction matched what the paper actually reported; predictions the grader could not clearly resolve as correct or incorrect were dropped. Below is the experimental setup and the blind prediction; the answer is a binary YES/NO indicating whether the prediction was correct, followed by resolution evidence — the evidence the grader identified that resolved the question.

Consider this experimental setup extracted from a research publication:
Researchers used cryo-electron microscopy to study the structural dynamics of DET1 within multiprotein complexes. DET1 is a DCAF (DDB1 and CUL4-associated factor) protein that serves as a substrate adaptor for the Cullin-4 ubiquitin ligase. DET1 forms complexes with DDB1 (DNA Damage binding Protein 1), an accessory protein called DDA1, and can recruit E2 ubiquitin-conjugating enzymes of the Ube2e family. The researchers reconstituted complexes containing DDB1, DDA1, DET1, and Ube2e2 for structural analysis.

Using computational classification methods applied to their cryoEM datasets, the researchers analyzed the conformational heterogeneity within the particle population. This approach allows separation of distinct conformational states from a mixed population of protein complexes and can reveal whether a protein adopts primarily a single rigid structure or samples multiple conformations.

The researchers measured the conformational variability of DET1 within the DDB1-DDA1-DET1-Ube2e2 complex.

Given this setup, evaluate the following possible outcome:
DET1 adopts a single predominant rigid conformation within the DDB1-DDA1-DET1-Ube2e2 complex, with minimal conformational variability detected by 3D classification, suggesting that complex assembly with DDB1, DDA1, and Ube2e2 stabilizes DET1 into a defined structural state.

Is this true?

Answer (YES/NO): NO